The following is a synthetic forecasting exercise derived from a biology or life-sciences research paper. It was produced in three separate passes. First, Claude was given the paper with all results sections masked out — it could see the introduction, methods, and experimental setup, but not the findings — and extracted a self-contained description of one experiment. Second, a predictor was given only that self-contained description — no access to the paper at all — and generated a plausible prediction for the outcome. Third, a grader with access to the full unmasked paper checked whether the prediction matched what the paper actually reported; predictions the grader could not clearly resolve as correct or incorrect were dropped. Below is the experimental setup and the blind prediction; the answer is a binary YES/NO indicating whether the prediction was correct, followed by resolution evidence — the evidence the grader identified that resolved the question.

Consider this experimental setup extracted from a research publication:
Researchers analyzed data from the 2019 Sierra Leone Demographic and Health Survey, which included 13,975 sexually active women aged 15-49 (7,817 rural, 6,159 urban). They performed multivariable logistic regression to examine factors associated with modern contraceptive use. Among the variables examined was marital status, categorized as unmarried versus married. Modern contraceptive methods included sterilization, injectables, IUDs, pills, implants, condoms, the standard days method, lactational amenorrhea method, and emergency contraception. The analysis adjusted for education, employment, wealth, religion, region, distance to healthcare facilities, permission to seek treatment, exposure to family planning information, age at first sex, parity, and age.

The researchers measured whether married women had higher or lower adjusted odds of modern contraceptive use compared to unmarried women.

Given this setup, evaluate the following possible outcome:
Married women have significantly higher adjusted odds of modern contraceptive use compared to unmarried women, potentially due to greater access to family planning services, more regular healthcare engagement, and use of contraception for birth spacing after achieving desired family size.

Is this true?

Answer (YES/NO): NO